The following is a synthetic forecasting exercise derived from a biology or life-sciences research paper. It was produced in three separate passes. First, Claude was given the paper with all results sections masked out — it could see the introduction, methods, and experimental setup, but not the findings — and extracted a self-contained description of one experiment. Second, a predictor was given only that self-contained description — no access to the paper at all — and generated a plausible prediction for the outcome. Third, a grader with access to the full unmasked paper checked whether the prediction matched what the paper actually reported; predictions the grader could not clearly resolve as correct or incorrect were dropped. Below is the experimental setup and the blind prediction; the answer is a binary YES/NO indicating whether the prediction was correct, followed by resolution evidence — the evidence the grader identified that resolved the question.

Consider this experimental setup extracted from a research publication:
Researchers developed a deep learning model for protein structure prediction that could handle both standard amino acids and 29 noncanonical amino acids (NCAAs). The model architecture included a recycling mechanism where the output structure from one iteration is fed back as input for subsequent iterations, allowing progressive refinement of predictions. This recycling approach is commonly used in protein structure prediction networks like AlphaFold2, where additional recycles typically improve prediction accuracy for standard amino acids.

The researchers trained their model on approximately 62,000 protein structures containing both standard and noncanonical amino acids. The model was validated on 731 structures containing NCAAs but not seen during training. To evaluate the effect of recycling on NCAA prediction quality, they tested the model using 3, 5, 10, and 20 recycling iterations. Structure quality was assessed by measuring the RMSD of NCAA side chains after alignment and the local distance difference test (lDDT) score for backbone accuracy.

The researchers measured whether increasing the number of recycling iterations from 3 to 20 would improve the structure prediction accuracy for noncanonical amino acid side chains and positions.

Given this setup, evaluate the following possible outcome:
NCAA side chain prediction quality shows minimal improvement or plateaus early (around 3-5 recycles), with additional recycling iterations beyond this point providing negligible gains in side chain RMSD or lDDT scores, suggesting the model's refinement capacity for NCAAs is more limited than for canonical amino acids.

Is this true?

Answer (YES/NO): NO